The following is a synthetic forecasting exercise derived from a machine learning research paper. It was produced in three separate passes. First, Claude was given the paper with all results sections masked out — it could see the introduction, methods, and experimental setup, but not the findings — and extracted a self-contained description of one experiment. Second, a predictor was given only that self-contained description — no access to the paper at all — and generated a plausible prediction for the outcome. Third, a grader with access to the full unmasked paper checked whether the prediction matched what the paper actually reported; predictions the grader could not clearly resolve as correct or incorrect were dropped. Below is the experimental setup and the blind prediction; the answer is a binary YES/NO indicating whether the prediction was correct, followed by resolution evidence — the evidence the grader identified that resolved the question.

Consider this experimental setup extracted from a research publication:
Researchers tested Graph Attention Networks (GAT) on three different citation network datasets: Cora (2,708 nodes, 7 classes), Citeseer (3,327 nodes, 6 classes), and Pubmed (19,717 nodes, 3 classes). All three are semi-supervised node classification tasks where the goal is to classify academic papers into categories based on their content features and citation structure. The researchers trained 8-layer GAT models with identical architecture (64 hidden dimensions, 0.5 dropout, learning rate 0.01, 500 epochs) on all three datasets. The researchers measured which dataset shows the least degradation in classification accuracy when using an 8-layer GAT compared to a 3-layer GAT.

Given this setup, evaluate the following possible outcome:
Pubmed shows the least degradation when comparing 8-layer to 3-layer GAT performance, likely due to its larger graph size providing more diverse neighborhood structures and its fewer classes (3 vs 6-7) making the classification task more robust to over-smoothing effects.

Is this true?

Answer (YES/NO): YES